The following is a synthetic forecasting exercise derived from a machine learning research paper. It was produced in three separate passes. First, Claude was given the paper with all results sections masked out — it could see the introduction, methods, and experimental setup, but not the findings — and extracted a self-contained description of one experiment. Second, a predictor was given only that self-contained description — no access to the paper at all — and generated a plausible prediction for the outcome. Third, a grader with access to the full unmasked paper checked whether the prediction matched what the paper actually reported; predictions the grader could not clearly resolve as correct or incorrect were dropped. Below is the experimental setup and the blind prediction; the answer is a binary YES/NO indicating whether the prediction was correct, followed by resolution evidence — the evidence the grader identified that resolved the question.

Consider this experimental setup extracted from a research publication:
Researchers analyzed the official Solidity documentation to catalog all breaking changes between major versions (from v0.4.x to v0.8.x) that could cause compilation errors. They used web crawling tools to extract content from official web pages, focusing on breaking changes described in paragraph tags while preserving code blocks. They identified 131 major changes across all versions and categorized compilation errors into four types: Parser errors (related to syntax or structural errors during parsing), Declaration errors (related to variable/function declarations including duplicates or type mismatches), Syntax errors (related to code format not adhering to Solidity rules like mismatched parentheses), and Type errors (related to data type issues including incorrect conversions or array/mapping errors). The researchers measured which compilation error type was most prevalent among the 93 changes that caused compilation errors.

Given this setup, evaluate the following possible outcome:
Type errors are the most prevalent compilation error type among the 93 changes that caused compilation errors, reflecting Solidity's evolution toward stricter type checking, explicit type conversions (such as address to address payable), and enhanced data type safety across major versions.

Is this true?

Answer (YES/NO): YES